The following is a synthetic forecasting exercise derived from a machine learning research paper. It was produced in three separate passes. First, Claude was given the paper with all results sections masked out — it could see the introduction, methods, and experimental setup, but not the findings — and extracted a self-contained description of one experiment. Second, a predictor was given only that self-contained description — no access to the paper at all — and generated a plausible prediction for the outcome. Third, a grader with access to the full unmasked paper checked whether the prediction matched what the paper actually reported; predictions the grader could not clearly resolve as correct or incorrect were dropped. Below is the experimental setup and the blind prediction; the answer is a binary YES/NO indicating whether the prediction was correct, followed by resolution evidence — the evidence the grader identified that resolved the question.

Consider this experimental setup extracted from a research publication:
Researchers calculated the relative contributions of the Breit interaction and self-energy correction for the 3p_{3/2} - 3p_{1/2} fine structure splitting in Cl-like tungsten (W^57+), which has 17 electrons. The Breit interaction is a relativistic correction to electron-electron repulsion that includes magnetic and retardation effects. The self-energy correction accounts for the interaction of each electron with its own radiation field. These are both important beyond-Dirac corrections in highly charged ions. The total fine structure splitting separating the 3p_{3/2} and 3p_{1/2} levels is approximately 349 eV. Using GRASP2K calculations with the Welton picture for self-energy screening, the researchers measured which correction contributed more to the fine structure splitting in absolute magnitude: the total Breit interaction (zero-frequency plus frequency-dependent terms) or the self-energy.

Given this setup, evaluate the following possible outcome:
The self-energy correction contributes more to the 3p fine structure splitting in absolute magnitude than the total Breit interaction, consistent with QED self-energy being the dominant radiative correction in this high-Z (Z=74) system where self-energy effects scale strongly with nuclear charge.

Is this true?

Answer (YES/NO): NO